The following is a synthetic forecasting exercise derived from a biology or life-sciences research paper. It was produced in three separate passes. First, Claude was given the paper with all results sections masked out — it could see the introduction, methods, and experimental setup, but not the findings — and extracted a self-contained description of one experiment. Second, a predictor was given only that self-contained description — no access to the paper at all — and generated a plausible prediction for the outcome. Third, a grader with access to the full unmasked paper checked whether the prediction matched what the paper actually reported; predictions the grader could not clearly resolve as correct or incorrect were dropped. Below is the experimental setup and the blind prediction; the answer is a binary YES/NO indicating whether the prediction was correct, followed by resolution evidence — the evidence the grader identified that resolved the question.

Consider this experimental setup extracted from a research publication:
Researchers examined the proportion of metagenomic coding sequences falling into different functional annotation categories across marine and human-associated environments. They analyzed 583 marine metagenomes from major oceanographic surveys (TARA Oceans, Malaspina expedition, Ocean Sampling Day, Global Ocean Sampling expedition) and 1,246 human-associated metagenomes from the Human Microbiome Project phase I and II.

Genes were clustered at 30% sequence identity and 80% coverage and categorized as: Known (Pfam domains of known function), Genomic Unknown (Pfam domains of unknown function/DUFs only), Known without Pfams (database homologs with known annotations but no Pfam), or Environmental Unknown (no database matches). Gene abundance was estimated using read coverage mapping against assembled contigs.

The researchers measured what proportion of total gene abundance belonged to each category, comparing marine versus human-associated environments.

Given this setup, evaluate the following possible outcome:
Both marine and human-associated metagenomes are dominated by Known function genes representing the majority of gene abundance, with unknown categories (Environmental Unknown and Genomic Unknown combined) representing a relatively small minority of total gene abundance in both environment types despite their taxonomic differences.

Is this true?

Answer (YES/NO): NO